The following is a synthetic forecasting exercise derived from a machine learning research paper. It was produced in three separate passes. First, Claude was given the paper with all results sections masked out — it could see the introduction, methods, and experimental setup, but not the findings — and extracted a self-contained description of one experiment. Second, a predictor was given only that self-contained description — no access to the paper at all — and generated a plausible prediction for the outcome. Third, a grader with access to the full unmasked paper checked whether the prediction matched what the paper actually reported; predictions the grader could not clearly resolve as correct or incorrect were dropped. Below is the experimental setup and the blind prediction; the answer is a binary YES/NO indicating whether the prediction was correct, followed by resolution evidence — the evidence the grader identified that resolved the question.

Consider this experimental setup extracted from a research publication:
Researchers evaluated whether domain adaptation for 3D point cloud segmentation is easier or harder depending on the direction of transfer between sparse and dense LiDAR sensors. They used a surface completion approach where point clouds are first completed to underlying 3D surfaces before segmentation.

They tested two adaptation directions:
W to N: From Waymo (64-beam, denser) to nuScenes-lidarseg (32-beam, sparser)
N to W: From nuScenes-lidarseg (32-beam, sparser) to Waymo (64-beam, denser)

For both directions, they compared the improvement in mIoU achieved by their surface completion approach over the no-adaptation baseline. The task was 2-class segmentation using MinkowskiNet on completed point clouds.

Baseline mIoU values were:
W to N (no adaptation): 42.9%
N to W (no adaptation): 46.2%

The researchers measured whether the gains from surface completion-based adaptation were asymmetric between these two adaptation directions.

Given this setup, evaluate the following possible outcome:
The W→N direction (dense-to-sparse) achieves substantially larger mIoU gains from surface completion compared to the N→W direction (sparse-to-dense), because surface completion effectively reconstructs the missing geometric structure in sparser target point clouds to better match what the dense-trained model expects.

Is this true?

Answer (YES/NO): NO